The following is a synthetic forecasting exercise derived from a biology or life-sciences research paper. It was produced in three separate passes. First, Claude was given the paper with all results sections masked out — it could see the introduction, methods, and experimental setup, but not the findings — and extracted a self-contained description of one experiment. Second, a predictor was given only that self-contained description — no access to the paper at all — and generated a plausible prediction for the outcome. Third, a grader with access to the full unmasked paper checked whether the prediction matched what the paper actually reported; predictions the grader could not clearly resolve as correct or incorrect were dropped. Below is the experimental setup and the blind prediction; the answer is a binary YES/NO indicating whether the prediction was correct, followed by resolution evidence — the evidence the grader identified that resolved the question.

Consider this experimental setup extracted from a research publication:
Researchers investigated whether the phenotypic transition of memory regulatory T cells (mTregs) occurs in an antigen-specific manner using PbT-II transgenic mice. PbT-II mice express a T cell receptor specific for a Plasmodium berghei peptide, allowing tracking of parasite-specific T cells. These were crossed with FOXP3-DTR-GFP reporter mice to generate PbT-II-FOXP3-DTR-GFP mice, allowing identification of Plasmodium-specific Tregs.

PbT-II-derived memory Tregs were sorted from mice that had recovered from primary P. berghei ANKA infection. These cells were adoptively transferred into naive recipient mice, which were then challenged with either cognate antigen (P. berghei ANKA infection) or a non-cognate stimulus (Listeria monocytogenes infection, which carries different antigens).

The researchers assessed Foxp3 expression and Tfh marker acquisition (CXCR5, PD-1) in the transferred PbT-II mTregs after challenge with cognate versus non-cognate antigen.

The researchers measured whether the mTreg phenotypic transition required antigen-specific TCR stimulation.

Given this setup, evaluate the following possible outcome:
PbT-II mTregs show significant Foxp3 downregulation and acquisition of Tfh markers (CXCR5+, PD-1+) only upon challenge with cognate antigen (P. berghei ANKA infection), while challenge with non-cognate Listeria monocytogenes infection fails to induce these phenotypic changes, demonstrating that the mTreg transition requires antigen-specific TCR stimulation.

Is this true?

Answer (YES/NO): NO